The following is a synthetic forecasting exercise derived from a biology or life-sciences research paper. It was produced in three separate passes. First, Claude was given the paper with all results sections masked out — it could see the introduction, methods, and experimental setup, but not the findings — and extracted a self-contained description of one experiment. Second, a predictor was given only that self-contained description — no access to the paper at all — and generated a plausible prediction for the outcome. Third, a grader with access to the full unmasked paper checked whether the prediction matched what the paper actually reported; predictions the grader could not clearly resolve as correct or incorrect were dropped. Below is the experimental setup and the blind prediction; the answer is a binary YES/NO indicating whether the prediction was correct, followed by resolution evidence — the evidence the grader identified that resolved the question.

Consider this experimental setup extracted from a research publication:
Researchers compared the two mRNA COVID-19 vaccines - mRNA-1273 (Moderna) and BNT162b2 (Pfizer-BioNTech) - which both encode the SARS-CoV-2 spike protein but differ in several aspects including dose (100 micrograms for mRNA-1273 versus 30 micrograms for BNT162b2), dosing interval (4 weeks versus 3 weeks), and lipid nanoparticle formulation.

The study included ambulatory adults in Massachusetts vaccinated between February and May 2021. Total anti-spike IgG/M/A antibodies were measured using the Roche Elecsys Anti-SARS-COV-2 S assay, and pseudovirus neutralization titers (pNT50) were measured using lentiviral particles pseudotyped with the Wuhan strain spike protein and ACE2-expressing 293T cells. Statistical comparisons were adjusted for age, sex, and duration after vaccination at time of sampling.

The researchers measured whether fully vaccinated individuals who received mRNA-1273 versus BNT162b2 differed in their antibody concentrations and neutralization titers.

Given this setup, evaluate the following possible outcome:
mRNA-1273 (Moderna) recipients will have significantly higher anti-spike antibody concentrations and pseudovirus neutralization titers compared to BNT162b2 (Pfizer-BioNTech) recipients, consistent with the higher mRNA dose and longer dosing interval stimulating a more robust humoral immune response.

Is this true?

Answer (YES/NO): NO